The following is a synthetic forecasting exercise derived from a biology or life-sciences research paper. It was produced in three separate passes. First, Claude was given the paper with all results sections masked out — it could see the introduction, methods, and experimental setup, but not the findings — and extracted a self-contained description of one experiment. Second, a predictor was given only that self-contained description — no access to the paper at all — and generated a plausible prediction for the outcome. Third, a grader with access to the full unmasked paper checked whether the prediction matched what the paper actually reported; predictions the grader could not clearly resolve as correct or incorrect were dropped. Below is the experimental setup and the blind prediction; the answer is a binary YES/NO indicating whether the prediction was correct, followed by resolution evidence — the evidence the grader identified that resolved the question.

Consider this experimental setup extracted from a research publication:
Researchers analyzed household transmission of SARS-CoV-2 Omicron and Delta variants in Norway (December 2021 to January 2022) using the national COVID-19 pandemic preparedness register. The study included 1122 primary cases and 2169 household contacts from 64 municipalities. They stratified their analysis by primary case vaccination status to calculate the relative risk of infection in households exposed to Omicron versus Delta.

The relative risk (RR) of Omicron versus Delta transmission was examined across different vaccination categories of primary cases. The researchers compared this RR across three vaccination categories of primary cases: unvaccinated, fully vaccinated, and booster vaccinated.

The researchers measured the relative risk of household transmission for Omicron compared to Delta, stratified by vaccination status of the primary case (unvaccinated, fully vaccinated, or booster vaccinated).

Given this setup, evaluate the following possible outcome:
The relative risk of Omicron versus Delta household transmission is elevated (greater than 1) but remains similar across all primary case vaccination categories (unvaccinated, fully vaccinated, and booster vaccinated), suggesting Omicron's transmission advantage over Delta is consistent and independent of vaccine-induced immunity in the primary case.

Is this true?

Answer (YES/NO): NO